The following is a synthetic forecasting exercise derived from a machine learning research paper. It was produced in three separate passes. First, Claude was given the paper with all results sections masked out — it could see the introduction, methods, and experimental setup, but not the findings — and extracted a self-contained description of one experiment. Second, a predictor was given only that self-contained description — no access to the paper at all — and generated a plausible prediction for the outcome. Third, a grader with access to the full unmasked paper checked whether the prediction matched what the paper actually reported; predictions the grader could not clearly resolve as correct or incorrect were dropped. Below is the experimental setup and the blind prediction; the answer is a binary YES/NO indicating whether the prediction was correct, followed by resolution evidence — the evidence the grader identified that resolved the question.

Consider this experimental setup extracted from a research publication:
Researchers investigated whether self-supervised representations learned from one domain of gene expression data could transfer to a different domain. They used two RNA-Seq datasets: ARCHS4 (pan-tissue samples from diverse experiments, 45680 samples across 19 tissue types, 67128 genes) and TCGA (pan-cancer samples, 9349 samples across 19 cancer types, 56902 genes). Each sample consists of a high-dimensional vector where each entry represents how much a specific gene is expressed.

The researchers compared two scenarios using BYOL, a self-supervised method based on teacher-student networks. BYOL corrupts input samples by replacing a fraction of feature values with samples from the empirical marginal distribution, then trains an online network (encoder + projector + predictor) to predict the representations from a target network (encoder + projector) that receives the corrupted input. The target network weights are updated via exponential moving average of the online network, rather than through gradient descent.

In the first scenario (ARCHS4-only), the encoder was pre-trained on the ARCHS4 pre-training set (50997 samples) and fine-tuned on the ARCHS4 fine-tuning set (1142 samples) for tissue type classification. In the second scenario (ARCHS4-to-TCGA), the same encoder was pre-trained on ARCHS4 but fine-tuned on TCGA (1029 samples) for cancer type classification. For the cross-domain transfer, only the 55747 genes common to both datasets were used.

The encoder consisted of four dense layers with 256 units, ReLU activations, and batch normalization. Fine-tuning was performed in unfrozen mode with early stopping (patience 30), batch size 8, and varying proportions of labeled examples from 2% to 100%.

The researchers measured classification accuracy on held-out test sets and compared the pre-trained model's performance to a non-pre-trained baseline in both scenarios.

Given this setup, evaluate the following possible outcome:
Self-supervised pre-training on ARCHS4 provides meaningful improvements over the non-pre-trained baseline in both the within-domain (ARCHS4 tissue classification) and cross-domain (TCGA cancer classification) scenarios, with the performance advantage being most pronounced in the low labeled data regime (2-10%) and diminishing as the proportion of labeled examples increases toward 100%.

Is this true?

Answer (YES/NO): YES